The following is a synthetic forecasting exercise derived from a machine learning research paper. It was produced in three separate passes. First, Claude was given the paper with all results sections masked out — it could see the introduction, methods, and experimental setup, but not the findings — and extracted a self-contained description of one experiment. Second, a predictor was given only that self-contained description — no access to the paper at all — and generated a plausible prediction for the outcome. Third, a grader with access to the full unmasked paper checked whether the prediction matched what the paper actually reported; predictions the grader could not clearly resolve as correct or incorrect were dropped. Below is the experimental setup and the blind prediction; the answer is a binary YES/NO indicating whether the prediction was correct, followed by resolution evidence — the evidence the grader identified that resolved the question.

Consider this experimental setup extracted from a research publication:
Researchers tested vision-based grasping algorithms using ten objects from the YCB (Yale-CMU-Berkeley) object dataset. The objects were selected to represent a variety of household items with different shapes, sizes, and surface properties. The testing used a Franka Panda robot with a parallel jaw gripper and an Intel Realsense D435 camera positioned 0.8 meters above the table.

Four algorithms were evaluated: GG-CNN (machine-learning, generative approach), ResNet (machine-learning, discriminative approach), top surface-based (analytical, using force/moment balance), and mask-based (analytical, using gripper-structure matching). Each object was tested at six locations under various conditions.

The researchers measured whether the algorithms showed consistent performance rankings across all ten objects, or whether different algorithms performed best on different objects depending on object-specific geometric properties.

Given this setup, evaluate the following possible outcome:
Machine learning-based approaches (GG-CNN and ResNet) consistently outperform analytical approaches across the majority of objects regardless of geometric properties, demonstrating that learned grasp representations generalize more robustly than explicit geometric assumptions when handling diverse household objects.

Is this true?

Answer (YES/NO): NO